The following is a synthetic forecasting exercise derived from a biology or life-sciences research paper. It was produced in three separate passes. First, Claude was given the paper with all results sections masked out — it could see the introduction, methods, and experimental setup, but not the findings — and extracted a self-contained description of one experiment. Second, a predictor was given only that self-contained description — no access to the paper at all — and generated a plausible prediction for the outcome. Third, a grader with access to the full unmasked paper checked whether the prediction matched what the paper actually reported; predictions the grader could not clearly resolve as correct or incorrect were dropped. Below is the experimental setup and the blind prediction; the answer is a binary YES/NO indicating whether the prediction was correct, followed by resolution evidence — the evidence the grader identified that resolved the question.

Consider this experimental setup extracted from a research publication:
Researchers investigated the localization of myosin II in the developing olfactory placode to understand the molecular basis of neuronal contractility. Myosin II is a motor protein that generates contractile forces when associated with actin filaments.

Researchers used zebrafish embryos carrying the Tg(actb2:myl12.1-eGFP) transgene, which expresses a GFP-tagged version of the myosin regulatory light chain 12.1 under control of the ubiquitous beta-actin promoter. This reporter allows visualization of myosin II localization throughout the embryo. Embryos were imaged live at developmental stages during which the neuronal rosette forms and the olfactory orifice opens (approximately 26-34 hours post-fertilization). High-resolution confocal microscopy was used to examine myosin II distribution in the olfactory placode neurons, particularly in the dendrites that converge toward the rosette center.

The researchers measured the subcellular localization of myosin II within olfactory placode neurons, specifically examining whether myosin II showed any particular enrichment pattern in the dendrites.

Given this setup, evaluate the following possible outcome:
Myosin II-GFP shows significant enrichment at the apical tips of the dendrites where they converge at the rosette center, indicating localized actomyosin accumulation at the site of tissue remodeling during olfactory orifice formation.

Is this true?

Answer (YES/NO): YES